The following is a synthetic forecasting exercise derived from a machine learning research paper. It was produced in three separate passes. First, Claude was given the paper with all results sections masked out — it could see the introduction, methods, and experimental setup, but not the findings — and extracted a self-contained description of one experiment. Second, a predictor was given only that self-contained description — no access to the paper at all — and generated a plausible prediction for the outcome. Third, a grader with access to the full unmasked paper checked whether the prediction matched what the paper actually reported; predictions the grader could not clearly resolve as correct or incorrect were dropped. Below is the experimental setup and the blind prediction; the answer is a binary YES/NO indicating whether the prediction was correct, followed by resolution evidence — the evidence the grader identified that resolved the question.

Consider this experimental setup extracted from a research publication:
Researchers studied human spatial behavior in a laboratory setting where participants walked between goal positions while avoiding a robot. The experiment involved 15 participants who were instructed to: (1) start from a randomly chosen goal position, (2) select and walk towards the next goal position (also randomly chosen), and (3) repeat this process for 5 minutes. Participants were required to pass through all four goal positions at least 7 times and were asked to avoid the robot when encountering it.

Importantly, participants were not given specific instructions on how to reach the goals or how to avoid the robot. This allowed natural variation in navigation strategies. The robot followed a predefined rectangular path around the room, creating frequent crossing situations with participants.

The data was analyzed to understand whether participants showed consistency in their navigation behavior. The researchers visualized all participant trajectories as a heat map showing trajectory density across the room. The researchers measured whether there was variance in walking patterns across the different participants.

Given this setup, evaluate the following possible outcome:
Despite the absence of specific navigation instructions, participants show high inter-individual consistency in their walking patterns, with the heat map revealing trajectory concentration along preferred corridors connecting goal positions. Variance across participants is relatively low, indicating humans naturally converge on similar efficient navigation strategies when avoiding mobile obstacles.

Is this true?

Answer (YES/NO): NO